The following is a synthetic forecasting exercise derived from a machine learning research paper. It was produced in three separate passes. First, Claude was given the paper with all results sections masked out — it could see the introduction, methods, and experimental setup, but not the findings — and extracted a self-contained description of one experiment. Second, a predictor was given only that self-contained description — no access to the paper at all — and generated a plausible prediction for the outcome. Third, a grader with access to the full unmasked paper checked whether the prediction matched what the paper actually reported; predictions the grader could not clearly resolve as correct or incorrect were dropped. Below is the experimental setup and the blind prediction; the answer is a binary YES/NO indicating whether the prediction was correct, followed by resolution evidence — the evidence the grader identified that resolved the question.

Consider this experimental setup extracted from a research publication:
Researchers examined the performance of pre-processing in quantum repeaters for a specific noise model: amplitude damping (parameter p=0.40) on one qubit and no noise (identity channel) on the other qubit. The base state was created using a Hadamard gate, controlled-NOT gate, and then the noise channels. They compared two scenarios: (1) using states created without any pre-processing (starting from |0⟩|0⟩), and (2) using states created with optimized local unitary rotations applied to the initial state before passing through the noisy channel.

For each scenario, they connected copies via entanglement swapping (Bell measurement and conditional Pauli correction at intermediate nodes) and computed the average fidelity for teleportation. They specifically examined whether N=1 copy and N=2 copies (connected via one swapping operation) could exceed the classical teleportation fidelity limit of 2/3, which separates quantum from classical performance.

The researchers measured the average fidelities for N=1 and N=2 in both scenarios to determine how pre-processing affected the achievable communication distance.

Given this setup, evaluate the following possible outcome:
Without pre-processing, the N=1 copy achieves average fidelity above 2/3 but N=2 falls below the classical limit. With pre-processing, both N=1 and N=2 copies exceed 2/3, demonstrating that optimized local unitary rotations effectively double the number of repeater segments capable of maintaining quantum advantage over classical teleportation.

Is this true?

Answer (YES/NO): YES